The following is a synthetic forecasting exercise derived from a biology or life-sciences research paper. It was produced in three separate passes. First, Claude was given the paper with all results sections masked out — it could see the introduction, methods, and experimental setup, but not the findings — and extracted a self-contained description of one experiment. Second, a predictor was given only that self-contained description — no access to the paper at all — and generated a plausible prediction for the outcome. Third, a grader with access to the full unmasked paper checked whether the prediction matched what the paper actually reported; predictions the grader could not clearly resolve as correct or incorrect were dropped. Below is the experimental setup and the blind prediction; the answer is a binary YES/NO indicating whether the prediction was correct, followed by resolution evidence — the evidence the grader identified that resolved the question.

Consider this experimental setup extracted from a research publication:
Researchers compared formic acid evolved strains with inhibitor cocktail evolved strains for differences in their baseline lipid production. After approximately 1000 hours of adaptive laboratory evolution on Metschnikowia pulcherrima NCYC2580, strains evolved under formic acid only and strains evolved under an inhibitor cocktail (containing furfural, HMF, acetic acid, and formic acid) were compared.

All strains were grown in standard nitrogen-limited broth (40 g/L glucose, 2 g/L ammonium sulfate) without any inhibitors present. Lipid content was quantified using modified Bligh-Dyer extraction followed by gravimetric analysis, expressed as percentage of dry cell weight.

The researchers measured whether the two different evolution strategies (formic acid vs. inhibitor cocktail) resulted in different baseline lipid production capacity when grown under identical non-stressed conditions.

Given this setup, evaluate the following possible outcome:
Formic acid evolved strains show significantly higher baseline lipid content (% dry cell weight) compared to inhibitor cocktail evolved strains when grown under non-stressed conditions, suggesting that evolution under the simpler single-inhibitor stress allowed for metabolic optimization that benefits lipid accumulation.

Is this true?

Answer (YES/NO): NO